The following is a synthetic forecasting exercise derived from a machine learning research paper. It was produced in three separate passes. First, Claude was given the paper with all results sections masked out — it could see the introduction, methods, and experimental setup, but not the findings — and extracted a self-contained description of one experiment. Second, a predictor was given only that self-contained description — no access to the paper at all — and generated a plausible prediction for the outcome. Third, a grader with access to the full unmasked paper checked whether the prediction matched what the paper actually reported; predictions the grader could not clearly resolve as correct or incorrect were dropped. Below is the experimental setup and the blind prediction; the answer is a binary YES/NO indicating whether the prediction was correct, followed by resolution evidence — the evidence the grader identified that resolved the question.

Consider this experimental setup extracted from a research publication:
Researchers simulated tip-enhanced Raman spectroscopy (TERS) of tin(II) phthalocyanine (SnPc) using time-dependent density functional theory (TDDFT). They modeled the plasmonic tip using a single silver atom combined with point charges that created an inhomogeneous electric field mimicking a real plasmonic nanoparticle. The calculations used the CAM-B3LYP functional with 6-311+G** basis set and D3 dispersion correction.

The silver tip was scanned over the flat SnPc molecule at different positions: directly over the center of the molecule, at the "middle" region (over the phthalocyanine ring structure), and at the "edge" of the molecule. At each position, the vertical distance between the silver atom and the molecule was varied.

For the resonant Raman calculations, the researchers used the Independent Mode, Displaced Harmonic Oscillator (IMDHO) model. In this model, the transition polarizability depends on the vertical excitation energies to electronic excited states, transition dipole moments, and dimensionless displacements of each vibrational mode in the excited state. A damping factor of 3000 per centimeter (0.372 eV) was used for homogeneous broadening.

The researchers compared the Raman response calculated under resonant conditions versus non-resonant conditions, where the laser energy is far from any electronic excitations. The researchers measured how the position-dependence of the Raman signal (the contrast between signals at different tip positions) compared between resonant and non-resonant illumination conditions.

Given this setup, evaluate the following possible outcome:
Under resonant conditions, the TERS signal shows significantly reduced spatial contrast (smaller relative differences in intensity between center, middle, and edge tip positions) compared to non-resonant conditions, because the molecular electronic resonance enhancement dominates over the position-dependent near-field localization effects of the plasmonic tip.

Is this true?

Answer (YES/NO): NO